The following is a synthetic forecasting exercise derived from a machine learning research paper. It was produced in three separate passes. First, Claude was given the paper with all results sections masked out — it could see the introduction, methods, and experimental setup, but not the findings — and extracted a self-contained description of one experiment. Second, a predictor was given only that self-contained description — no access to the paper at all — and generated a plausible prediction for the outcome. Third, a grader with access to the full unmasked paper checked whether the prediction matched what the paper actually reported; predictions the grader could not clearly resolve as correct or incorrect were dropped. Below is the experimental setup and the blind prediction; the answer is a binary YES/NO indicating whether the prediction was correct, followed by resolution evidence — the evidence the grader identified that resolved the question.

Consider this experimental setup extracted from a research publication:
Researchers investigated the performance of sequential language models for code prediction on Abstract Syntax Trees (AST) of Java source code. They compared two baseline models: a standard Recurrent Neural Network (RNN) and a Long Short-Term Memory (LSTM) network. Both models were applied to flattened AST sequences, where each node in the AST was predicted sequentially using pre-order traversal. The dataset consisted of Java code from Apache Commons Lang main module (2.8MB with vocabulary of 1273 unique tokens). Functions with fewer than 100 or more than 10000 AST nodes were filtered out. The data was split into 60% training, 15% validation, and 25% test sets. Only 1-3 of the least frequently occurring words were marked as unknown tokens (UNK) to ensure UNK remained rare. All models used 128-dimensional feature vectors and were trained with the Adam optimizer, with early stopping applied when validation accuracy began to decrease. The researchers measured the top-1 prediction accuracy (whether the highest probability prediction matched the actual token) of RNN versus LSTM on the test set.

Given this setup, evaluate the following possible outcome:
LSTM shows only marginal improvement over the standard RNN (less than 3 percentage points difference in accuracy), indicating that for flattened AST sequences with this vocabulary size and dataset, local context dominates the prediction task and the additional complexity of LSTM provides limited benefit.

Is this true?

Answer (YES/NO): NO